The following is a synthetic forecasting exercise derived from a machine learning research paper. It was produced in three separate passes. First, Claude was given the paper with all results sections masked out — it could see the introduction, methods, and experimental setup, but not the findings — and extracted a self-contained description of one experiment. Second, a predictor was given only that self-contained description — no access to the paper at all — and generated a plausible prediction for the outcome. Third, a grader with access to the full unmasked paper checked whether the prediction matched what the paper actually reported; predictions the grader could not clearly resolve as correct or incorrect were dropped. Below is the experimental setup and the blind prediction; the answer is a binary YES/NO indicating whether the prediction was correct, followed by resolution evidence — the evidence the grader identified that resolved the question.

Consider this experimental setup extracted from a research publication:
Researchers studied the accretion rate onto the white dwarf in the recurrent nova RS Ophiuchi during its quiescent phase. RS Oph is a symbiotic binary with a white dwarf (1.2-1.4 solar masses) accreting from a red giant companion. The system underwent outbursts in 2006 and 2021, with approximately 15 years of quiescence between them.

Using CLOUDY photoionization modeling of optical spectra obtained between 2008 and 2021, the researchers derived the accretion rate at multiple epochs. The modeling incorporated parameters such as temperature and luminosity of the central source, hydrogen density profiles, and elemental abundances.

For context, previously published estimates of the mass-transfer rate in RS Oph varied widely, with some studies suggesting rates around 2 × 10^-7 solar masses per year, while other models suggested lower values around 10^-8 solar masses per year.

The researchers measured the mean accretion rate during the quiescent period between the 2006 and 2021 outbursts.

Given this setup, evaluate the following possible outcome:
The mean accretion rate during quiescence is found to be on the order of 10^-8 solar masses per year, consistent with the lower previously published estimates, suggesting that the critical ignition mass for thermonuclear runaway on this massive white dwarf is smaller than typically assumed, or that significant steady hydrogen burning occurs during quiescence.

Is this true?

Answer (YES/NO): YES